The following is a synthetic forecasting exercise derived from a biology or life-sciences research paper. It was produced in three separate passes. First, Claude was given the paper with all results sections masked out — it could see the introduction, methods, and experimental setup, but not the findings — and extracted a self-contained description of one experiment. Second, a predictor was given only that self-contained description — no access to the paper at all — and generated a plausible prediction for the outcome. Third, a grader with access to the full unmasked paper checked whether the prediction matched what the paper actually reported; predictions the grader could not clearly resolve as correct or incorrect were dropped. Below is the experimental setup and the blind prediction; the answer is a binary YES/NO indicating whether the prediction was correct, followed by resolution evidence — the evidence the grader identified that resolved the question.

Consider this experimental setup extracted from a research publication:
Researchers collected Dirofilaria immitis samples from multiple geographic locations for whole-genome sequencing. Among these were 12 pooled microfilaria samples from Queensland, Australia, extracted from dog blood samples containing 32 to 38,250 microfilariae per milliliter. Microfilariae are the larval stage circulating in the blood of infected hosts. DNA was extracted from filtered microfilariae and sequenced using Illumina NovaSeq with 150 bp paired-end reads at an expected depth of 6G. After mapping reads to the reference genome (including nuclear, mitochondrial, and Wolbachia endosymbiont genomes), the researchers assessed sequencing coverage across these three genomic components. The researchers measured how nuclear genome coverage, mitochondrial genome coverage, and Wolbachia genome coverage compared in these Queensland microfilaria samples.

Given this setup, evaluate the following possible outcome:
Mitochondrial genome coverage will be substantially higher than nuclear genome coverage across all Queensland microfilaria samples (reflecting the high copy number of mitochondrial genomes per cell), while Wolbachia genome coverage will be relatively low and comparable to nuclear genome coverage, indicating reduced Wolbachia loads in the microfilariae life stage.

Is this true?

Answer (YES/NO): YES